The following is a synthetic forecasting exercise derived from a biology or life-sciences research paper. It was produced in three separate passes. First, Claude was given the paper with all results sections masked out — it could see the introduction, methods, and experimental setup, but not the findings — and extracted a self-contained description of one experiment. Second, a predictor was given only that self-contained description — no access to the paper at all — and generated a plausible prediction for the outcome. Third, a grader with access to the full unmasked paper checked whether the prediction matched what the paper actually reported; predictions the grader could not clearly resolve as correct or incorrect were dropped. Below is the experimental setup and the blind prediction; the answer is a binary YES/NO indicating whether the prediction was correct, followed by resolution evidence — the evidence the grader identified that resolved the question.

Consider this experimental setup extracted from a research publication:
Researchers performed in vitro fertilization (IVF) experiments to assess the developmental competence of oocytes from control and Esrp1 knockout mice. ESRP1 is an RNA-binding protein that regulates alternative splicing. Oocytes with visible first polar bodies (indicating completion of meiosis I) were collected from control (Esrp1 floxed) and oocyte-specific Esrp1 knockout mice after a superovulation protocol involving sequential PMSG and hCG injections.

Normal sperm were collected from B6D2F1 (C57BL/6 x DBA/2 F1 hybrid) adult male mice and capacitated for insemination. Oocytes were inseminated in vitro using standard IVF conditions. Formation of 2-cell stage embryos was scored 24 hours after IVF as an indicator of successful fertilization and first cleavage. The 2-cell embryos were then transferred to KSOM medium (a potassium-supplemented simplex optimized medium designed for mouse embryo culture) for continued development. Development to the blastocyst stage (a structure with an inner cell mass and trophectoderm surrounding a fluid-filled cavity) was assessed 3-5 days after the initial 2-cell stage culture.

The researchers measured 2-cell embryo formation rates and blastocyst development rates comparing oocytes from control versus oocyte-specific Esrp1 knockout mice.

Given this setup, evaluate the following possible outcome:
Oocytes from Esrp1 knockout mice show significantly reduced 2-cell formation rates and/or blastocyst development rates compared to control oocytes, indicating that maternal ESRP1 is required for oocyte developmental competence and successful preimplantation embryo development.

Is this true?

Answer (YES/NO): YES